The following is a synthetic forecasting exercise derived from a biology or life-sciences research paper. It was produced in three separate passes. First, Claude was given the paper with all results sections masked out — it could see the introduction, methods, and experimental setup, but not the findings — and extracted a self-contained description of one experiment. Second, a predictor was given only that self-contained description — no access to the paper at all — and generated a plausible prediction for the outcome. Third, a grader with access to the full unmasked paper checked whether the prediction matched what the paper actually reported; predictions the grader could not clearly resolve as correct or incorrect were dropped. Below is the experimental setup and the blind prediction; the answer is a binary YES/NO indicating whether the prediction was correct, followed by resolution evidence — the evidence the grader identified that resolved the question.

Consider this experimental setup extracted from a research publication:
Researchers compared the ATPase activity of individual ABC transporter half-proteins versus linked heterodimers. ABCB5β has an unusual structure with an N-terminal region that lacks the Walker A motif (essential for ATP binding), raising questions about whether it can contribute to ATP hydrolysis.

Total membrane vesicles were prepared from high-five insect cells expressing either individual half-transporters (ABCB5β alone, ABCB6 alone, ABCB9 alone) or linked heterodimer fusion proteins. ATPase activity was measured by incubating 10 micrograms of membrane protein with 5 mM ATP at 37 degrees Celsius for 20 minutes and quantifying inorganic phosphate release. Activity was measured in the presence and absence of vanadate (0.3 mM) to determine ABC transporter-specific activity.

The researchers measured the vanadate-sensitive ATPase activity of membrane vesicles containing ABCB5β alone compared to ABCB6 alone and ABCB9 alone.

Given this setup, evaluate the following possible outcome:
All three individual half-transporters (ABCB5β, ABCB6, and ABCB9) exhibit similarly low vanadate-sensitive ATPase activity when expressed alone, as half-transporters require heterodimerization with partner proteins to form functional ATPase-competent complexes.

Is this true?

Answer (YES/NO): NO